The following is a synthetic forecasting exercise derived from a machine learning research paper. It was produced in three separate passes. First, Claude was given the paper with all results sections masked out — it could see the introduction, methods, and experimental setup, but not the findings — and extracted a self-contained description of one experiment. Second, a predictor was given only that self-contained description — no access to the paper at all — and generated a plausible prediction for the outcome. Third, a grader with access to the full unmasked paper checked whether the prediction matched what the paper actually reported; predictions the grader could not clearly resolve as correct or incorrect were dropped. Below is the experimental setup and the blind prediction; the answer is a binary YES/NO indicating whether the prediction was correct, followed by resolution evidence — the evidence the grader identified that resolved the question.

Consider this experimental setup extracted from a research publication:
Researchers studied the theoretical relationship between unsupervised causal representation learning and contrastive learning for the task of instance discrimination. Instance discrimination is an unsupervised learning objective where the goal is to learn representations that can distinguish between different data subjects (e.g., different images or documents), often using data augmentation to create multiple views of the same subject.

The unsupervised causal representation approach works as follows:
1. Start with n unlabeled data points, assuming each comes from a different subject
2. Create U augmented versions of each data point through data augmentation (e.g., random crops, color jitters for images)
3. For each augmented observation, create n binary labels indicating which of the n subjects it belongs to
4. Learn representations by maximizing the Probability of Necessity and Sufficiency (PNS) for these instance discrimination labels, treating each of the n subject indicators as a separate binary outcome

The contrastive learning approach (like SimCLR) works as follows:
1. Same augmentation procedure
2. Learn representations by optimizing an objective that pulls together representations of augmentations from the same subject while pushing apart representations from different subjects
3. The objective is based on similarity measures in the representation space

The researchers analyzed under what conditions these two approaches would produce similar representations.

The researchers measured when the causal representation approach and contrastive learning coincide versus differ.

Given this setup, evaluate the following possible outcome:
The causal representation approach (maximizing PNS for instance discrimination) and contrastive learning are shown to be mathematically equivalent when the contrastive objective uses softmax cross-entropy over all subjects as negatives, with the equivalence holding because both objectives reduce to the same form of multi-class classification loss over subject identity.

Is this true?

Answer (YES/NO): NO